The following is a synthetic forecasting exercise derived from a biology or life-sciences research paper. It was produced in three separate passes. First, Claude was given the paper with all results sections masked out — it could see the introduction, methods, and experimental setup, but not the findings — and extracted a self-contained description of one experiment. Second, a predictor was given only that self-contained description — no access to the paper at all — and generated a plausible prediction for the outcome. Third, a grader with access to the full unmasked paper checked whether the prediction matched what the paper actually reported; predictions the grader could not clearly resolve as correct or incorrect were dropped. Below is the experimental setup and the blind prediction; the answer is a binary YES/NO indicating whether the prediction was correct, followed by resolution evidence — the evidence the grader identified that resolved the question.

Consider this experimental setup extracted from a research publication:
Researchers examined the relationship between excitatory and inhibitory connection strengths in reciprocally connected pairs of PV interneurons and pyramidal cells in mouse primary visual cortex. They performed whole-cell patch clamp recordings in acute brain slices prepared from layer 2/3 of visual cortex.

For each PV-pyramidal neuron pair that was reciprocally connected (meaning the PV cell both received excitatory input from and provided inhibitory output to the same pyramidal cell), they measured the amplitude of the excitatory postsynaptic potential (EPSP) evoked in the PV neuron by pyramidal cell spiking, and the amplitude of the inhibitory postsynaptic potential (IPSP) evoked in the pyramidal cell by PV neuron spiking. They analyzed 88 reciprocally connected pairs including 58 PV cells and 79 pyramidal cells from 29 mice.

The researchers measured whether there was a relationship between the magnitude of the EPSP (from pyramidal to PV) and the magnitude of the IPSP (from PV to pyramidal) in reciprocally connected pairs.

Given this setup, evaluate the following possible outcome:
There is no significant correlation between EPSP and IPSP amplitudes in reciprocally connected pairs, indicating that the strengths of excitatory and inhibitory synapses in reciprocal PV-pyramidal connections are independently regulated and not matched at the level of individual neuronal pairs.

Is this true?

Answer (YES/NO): NO